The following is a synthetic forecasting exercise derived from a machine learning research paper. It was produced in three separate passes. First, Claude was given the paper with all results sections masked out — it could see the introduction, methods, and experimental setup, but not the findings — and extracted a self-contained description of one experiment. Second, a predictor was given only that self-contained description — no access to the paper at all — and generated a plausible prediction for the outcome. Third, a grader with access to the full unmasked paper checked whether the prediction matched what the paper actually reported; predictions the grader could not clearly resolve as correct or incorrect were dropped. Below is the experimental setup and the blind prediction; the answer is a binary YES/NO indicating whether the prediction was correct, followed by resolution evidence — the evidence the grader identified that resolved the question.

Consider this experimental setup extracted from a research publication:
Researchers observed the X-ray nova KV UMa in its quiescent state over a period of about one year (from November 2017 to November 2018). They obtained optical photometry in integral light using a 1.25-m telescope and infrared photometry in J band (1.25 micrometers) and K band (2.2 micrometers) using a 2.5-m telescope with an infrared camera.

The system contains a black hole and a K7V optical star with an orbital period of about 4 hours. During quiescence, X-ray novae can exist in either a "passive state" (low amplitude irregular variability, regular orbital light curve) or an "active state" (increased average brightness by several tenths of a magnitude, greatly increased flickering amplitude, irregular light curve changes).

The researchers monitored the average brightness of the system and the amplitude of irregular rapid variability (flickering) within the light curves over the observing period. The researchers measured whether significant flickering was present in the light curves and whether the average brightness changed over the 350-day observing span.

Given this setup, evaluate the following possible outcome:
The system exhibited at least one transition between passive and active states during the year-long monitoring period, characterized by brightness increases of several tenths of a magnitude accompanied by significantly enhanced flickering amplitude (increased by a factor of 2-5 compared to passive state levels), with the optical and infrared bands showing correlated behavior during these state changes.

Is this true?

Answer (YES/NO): NO